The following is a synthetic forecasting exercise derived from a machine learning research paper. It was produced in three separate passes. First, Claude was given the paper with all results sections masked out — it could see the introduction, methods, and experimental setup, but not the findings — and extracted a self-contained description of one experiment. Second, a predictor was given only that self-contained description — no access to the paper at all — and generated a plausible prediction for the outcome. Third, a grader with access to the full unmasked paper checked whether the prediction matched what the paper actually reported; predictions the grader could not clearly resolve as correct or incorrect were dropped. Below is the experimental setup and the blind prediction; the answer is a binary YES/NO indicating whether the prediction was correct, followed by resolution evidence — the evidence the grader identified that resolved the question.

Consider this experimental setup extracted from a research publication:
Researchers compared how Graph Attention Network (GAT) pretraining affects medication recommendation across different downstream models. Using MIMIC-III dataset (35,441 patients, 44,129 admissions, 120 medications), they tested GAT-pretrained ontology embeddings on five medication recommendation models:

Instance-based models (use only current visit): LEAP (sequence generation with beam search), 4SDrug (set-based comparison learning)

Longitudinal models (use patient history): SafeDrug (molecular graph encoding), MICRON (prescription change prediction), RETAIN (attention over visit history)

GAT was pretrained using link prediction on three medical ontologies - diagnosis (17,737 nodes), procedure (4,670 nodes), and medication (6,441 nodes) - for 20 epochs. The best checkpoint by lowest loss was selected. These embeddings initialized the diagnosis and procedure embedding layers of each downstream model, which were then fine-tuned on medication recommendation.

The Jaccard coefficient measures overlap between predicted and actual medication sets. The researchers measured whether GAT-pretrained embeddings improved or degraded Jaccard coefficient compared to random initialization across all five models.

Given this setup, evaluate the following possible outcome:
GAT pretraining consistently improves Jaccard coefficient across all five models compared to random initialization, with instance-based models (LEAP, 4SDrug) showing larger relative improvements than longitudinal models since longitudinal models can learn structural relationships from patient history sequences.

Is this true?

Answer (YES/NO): NO